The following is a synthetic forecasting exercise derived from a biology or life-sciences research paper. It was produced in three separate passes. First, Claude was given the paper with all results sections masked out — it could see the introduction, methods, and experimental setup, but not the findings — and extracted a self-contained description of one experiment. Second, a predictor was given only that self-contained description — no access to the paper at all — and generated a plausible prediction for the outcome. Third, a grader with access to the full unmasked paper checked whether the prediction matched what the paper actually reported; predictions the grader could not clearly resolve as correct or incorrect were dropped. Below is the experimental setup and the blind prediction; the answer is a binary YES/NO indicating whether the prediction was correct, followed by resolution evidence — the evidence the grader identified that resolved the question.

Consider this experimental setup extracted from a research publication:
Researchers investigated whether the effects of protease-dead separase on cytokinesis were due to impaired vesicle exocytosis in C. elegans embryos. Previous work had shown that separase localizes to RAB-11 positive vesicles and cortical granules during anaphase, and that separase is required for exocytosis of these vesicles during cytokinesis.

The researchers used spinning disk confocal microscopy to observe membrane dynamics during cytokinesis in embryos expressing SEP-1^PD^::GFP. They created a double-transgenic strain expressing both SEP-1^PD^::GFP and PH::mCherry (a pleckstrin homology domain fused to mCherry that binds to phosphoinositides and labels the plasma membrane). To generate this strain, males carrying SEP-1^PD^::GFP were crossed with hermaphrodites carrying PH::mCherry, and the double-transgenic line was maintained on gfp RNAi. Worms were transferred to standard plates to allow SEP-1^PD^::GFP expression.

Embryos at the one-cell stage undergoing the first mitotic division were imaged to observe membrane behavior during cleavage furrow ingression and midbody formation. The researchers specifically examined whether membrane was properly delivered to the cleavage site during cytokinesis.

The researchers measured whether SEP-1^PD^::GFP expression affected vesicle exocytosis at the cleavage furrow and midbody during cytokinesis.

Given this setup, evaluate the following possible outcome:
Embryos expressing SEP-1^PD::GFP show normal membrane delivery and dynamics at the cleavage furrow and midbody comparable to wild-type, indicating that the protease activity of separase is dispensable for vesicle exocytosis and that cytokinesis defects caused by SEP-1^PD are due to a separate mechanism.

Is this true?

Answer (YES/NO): NO